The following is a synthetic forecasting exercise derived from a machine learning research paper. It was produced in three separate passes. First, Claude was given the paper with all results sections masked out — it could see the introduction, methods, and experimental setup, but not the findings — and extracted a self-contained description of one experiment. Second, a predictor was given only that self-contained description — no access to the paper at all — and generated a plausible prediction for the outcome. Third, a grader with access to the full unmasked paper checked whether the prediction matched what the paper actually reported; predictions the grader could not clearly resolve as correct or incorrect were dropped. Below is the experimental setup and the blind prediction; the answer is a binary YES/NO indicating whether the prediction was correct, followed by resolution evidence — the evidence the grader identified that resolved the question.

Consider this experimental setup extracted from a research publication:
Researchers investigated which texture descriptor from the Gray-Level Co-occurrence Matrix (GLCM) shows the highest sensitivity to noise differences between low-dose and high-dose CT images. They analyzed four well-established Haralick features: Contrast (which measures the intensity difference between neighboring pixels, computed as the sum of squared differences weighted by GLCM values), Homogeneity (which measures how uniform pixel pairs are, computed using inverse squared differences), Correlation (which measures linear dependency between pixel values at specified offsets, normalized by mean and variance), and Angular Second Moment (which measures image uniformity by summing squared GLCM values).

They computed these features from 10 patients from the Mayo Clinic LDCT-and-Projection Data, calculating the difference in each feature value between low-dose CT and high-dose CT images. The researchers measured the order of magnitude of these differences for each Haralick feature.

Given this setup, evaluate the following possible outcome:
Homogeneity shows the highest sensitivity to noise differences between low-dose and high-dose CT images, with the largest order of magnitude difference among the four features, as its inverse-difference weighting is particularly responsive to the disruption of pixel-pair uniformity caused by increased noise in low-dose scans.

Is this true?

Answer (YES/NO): NO